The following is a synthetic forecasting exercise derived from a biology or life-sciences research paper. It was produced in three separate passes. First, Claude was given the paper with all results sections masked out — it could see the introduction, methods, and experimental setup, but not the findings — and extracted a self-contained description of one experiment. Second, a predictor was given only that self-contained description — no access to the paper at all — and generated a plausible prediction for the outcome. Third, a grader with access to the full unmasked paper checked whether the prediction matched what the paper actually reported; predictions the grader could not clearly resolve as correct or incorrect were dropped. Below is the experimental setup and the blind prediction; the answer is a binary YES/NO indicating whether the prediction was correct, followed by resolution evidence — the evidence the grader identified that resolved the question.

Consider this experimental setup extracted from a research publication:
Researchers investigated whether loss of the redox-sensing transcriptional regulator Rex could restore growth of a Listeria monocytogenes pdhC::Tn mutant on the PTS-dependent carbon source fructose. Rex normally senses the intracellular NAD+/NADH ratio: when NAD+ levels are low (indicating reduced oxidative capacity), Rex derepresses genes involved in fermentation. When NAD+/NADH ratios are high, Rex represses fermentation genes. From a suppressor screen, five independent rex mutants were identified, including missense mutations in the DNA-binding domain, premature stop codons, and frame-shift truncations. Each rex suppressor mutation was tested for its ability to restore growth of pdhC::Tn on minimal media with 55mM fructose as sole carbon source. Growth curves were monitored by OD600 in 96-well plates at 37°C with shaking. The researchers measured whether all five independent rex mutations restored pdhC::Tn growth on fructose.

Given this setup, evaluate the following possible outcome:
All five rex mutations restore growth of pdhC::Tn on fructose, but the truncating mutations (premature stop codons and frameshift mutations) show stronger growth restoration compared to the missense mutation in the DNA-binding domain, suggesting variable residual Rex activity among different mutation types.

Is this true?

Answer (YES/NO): NO